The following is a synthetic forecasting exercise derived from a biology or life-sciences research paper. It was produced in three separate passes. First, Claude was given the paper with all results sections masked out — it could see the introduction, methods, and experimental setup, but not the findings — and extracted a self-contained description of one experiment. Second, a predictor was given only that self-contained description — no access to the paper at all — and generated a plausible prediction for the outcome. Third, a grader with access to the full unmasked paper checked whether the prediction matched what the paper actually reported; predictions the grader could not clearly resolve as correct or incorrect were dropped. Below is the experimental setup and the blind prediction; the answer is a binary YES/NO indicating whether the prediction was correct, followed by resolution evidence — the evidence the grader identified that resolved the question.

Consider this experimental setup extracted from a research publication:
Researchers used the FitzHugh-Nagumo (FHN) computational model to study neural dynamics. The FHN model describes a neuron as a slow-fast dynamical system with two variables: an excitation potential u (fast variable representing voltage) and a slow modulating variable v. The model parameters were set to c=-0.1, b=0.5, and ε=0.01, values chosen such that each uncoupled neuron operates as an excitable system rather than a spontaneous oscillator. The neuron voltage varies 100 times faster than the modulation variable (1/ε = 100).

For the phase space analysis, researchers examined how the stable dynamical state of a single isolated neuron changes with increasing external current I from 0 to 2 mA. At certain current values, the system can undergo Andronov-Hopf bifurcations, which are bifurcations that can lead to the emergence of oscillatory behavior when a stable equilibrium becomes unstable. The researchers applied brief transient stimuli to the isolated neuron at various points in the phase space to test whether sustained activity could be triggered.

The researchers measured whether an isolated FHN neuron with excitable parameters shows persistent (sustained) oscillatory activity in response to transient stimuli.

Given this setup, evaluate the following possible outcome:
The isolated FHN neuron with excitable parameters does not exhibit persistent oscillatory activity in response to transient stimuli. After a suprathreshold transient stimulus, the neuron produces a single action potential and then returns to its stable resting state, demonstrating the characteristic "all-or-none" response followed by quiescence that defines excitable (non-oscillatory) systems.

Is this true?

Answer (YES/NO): YES